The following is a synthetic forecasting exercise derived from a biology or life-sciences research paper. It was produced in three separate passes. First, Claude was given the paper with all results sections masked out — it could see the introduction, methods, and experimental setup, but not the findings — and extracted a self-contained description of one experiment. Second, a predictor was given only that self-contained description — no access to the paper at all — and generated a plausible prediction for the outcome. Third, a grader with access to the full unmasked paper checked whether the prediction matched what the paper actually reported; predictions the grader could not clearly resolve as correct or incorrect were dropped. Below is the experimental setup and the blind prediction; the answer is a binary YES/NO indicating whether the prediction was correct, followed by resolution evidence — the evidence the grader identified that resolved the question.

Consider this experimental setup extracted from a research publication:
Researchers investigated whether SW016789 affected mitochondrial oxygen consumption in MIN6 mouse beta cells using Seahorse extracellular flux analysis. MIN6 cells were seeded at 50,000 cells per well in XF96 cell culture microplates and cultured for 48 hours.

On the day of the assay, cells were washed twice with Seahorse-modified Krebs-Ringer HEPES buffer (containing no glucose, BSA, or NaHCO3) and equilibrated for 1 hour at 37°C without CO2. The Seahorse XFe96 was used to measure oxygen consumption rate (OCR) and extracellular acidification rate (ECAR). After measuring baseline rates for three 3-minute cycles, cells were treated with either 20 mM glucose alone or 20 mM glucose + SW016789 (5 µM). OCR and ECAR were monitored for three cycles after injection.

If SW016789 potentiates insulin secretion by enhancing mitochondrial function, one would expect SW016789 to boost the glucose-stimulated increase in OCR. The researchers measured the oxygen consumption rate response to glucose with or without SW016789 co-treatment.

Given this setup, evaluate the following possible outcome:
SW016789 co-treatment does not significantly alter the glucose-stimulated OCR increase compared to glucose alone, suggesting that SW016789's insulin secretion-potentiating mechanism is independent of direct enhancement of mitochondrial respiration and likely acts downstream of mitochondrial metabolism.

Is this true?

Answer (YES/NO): YES